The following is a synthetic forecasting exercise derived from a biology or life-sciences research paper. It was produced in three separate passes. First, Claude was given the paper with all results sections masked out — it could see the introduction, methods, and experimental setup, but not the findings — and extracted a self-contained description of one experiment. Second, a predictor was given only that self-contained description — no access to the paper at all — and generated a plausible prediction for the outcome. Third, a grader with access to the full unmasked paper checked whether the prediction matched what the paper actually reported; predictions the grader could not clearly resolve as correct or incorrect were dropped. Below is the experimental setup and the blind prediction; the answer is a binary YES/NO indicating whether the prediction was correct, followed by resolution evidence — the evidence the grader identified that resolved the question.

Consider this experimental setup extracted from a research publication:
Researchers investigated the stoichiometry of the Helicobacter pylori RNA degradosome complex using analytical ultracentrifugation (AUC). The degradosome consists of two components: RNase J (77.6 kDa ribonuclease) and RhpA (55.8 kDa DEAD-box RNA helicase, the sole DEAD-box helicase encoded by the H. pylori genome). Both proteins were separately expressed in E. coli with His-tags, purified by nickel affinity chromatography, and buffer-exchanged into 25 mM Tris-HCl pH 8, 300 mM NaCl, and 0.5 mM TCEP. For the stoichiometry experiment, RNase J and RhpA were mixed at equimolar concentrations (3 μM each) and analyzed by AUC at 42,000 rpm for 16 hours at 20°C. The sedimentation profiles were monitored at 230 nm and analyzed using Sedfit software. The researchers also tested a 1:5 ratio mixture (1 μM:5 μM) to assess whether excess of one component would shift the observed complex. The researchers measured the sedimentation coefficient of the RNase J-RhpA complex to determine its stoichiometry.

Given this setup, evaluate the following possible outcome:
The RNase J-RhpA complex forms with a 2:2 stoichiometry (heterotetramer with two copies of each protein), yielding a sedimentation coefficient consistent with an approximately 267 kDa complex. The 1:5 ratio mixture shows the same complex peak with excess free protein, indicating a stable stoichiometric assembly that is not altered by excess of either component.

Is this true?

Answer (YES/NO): NO